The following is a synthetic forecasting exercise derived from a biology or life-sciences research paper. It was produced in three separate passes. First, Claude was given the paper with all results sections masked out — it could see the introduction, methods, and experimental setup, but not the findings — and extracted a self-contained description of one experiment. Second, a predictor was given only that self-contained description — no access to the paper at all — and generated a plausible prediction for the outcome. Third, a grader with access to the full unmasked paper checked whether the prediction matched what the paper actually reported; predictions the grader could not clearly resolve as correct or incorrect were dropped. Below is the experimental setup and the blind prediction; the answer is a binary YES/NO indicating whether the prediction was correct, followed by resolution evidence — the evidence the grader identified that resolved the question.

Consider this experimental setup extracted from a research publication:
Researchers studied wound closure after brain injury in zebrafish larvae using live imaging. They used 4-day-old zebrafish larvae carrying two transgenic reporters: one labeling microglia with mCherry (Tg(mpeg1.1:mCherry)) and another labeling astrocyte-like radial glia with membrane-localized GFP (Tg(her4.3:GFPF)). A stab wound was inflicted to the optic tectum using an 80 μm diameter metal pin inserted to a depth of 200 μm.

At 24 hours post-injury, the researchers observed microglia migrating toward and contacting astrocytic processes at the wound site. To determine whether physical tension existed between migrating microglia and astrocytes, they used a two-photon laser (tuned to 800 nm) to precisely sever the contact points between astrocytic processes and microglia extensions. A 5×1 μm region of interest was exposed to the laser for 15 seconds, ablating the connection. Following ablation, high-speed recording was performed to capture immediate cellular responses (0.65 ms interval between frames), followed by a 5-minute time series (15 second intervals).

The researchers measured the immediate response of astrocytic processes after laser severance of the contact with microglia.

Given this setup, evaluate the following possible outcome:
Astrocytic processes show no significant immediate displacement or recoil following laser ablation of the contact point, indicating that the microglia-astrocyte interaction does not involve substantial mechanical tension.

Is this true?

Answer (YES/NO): NO